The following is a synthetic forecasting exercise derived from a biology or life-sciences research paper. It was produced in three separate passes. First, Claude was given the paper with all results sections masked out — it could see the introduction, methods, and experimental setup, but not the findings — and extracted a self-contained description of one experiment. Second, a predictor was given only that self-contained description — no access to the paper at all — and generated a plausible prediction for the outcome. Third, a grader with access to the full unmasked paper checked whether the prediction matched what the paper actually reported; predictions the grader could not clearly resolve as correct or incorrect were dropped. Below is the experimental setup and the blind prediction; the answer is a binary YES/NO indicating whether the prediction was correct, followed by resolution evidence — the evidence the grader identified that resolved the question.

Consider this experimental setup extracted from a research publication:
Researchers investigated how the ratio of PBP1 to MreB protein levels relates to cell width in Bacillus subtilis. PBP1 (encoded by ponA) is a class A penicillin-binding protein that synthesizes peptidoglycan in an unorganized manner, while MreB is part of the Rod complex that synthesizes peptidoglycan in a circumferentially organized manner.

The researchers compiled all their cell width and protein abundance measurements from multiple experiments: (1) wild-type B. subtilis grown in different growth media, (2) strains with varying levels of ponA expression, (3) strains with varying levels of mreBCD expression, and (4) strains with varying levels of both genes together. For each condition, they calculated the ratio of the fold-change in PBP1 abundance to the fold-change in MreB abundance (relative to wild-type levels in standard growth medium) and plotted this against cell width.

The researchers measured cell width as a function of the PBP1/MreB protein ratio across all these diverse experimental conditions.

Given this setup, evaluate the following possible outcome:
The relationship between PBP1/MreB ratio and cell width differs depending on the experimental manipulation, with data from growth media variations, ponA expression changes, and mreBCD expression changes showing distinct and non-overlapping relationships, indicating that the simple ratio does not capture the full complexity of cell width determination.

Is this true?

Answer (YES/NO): NO